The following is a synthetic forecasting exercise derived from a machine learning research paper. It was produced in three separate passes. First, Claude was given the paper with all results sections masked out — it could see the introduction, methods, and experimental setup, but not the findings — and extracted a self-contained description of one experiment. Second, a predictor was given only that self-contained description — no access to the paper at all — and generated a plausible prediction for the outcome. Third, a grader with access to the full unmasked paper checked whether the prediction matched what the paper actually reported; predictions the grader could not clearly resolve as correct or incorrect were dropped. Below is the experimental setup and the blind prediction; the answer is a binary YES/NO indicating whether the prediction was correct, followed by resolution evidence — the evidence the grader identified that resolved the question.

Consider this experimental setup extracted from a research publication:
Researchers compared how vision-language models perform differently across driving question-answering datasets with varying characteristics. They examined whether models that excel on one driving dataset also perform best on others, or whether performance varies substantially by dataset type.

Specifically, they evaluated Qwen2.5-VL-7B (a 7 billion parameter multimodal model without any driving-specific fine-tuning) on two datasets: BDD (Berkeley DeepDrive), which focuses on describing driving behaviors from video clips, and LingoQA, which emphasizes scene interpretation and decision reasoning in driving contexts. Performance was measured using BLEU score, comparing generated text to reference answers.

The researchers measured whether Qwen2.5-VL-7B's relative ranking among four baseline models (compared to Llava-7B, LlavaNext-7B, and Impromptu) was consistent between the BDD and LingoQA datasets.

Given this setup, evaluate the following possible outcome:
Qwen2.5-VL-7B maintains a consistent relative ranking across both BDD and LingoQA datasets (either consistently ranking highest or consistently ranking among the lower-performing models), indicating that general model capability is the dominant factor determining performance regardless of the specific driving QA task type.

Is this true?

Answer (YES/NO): NO